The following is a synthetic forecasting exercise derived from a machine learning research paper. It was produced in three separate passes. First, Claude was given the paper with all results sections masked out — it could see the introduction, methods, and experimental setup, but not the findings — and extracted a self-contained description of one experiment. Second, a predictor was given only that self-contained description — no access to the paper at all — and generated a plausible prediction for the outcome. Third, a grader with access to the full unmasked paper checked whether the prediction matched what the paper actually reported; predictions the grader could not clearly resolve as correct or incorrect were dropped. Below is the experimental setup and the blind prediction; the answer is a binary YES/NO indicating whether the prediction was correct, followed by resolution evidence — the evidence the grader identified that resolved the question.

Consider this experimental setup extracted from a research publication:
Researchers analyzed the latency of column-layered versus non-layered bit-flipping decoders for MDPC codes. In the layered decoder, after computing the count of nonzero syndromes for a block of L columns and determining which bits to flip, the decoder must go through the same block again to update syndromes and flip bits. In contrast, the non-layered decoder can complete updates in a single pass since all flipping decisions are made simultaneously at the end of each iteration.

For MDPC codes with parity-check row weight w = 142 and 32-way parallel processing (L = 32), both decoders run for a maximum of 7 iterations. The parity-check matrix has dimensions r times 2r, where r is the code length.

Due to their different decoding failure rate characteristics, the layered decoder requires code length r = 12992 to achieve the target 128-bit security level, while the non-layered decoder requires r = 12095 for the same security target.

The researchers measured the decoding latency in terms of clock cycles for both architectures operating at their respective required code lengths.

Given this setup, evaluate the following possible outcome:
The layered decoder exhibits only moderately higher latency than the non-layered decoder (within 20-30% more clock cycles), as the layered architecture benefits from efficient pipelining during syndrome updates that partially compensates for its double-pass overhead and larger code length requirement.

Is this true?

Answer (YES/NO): NO